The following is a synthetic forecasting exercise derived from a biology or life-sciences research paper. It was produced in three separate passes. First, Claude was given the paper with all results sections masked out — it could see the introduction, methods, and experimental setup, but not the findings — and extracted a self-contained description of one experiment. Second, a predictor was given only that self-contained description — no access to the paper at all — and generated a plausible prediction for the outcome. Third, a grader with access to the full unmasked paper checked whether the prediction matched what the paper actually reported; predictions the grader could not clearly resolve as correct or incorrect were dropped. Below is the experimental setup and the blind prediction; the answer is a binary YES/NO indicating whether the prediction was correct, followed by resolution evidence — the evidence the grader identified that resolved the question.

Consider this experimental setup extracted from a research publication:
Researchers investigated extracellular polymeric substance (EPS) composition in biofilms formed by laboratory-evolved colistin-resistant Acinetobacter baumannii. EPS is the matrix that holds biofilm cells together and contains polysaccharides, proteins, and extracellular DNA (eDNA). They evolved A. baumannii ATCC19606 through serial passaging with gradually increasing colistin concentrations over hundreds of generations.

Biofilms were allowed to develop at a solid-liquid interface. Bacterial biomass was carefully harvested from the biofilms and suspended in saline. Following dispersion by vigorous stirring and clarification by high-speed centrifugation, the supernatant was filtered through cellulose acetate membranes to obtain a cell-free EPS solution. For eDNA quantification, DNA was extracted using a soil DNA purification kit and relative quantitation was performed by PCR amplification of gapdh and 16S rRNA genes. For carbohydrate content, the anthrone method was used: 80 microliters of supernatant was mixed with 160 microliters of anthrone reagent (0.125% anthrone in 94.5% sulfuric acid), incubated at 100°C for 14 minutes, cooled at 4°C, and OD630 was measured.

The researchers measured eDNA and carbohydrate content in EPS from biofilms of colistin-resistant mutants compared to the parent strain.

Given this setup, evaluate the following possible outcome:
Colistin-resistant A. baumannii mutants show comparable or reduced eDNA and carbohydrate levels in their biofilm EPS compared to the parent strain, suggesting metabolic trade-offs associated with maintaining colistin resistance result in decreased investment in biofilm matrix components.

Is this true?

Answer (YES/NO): NO